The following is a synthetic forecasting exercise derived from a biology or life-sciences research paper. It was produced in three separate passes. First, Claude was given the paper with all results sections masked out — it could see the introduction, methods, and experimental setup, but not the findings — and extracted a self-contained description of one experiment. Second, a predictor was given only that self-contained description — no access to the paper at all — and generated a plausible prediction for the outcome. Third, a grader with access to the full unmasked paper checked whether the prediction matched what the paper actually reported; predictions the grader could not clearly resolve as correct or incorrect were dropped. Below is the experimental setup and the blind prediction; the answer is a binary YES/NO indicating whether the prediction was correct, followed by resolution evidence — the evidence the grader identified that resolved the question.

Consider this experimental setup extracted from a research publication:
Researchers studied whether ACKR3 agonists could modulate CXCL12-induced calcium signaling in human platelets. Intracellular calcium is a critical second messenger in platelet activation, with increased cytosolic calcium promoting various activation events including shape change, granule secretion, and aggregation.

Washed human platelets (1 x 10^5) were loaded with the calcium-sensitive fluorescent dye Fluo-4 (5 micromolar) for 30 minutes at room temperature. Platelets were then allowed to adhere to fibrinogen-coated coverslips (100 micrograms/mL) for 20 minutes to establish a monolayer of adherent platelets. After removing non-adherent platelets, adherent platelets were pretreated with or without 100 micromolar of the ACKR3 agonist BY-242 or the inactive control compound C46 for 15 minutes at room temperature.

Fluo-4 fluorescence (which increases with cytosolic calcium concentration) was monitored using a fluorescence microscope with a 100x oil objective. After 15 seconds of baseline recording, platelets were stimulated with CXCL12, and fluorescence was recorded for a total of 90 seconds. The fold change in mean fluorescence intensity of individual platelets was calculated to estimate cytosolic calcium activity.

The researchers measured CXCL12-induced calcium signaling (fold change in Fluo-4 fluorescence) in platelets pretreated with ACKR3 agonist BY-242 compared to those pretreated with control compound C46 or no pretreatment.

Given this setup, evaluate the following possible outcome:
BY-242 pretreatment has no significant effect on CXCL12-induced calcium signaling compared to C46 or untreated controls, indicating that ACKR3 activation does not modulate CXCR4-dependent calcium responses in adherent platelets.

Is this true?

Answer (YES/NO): NO